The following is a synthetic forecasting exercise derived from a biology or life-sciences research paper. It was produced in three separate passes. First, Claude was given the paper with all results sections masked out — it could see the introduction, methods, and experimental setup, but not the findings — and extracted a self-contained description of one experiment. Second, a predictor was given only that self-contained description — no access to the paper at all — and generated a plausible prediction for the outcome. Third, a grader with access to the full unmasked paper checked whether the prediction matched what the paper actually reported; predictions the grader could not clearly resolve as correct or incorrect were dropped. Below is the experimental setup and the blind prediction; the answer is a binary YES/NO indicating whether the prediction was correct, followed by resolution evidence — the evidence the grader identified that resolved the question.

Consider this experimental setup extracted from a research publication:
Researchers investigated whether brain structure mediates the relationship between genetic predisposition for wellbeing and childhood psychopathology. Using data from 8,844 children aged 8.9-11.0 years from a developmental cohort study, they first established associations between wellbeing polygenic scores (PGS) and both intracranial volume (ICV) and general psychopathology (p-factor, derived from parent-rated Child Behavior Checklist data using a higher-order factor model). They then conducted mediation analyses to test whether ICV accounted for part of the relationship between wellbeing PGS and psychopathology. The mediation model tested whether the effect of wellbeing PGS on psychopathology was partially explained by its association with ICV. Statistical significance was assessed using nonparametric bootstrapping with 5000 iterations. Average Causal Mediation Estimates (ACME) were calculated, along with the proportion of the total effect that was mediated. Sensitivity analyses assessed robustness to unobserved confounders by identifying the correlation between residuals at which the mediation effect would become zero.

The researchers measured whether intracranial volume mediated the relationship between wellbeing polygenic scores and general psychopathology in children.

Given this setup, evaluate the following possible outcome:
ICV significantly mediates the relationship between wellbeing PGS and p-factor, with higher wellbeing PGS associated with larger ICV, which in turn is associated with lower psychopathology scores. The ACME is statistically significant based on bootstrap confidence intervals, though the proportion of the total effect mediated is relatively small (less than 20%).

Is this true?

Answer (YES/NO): YES